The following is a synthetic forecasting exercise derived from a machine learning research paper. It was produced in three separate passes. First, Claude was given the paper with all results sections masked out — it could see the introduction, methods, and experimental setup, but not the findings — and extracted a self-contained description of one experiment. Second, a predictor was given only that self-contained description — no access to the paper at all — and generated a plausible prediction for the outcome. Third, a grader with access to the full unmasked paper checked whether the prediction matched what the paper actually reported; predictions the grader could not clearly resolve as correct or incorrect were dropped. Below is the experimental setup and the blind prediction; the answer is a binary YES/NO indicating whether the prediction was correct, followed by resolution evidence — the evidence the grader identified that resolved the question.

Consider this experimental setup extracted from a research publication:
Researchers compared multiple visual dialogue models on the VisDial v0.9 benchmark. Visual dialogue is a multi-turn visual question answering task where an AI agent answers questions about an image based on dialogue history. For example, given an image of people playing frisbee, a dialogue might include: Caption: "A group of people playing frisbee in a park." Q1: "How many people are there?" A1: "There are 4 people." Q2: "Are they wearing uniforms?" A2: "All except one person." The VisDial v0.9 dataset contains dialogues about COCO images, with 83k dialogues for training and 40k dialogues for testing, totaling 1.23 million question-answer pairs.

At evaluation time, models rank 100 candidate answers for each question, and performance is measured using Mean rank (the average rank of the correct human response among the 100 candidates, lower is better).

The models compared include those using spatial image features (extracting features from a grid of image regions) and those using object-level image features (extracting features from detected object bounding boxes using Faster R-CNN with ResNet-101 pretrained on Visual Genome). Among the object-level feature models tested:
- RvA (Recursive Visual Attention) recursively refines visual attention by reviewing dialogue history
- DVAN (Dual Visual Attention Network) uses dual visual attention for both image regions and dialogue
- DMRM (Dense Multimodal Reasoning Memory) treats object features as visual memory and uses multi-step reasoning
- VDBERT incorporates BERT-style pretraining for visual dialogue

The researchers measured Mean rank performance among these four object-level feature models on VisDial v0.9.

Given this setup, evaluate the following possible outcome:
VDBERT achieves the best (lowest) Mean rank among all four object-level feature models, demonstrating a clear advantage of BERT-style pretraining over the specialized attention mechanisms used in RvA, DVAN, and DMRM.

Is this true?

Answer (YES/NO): NO